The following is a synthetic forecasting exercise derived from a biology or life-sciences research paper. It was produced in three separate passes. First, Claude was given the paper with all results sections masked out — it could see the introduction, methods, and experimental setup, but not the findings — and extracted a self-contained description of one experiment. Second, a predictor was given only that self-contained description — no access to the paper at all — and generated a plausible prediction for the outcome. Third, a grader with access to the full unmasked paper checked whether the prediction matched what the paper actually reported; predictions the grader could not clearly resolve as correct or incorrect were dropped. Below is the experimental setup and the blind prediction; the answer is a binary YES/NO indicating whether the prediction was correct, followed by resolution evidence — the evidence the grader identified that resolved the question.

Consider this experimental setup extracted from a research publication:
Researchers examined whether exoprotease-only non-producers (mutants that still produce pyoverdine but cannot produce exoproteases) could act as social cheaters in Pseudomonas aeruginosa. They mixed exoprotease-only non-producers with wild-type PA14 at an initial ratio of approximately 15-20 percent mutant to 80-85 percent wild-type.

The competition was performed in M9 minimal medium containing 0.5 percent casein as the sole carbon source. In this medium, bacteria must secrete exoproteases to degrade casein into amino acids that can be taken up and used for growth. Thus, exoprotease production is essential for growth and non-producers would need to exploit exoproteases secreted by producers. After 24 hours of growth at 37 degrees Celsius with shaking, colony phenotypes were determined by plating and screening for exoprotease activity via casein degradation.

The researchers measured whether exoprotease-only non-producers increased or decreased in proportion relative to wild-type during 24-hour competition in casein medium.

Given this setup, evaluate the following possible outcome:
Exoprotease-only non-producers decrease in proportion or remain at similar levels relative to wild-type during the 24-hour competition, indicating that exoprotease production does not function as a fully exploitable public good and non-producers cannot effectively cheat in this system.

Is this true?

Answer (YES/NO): NO